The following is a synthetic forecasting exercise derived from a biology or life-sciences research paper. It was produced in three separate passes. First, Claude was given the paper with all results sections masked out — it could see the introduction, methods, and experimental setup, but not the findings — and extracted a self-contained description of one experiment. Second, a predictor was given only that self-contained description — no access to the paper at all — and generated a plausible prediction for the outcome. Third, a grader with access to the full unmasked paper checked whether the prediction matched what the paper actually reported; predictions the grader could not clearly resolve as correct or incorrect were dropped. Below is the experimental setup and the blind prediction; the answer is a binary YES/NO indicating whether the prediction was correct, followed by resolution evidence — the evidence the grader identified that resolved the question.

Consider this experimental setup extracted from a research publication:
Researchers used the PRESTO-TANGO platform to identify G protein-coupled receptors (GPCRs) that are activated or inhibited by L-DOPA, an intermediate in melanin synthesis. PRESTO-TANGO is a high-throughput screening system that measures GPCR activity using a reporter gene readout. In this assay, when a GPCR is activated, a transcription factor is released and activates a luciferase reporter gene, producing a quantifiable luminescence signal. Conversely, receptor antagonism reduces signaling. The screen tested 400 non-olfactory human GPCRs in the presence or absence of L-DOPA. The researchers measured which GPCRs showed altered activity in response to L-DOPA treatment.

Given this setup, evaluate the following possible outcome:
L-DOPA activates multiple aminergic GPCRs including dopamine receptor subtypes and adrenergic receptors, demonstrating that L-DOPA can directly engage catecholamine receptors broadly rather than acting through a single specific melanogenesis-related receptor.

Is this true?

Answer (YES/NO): NO